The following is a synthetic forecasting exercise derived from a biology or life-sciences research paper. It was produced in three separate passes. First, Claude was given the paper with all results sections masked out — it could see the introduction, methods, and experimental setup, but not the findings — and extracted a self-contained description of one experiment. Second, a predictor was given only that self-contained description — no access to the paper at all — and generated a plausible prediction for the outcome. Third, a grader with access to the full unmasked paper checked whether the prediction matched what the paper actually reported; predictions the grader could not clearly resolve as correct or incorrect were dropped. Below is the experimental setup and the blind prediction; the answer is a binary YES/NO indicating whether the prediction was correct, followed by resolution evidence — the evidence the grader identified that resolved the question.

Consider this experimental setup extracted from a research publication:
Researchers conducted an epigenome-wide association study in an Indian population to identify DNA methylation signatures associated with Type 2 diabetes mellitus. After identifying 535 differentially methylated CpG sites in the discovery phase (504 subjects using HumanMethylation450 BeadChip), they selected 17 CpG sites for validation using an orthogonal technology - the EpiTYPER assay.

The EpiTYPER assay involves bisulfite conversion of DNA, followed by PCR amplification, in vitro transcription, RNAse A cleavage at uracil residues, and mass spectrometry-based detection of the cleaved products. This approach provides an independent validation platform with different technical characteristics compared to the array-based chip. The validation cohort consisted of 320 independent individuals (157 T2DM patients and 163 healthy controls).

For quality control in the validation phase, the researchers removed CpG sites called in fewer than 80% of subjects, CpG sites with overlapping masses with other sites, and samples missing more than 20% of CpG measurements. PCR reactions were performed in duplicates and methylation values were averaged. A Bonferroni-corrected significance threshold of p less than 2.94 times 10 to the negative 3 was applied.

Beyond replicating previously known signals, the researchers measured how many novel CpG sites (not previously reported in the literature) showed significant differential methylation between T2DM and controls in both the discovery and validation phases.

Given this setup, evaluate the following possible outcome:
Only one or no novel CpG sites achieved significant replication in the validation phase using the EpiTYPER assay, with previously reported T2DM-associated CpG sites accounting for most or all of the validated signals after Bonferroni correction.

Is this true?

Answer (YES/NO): NO